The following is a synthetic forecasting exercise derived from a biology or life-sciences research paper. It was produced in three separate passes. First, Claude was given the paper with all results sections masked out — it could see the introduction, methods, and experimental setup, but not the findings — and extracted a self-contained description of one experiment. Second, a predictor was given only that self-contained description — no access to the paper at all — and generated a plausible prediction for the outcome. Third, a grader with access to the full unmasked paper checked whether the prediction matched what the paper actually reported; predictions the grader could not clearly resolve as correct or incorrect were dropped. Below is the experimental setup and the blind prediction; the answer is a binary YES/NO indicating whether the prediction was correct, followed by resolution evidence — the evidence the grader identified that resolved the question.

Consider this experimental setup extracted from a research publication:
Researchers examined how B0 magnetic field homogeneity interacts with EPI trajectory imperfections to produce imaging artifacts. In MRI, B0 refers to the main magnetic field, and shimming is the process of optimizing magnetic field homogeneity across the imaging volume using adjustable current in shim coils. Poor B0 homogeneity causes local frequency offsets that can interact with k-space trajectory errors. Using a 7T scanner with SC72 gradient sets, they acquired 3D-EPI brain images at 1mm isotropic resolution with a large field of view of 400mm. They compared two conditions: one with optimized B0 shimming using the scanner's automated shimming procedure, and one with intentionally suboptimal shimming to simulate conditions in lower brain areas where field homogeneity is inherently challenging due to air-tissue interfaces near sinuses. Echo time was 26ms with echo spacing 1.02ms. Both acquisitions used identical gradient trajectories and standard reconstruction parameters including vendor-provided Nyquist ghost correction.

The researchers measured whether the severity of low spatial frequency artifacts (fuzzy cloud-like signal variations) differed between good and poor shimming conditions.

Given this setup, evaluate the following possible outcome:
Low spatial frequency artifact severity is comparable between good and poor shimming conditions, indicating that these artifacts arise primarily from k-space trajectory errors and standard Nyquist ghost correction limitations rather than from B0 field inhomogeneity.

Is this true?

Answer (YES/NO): YES